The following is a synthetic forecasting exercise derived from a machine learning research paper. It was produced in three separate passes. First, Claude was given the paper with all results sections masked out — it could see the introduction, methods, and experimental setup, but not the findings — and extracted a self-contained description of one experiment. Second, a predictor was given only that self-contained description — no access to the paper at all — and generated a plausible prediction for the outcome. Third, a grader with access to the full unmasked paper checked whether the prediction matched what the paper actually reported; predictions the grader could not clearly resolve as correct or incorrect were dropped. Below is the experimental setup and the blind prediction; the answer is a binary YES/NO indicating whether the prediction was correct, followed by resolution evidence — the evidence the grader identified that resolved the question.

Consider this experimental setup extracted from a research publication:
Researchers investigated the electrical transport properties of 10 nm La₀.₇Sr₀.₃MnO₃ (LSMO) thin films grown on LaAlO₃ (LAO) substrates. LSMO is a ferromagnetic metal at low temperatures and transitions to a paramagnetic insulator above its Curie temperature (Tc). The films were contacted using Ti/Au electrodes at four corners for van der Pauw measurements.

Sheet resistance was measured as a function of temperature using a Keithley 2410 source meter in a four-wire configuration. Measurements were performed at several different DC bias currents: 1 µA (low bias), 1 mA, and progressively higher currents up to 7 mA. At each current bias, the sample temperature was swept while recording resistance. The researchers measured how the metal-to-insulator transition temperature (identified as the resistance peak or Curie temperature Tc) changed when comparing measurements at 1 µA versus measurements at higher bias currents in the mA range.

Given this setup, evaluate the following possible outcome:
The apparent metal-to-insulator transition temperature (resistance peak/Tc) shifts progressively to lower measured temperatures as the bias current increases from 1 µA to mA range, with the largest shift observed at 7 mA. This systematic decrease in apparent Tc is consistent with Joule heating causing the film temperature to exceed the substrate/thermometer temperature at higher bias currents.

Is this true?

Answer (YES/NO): NO